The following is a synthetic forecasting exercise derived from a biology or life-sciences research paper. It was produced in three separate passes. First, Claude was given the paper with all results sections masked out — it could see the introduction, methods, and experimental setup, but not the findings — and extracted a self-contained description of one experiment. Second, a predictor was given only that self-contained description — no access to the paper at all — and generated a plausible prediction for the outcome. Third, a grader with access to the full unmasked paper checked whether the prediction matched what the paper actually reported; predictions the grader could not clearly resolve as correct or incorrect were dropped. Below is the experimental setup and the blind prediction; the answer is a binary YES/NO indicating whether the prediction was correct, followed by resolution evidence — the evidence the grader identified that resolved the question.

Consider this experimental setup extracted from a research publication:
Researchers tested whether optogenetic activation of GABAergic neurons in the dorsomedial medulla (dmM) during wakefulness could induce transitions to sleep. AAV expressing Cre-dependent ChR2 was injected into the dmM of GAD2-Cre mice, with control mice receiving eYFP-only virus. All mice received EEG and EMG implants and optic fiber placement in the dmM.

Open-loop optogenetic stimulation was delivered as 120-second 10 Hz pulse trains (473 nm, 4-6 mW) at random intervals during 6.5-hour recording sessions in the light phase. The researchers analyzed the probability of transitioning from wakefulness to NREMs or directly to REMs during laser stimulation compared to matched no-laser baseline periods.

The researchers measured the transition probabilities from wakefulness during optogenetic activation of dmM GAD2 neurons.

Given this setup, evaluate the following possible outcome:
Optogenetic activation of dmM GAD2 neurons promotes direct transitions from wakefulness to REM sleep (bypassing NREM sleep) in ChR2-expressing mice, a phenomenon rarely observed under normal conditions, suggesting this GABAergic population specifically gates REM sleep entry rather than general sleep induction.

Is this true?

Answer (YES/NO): YES